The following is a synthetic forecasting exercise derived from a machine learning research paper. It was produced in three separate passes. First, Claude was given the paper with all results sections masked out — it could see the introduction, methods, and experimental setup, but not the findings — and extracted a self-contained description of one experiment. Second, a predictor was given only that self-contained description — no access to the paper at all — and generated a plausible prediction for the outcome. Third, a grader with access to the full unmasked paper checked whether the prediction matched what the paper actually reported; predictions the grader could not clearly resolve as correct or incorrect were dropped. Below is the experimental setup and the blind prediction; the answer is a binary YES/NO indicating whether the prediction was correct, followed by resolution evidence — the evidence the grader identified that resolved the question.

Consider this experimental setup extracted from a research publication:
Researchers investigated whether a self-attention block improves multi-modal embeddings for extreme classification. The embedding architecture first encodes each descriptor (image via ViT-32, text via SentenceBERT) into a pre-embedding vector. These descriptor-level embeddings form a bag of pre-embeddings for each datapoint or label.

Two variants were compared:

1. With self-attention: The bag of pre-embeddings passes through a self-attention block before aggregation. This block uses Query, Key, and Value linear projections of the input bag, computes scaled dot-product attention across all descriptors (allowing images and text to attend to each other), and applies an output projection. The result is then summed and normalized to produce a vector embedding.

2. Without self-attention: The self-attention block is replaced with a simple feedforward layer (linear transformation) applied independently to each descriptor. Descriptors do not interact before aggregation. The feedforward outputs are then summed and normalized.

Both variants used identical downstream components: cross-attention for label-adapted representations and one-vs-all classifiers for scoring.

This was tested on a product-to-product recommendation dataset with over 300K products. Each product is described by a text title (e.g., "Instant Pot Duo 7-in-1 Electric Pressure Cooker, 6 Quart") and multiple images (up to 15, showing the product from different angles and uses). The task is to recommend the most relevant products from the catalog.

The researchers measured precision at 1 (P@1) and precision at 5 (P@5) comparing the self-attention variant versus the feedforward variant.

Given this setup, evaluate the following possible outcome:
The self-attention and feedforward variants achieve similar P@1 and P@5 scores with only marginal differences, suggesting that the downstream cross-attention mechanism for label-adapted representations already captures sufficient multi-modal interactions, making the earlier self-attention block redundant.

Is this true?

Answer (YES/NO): NO